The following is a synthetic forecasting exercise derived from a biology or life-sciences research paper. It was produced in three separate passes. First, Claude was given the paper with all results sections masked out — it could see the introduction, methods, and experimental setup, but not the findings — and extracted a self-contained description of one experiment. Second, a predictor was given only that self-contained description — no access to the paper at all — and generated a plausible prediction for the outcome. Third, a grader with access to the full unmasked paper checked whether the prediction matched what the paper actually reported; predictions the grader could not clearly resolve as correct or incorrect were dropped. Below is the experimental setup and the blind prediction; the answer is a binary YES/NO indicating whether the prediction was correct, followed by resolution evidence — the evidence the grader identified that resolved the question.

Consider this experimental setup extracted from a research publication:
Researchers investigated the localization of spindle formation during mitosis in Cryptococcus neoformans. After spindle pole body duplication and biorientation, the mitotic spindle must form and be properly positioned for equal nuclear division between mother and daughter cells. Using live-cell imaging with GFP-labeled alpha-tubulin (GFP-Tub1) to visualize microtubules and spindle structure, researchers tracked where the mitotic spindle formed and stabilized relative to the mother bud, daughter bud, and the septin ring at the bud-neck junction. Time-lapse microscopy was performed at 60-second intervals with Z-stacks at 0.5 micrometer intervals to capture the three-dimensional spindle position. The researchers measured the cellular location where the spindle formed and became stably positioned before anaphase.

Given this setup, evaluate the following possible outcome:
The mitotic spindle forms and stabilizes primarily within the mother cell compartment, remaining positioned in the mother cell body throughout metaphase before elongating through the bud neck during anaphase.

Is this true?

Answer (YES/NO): NO